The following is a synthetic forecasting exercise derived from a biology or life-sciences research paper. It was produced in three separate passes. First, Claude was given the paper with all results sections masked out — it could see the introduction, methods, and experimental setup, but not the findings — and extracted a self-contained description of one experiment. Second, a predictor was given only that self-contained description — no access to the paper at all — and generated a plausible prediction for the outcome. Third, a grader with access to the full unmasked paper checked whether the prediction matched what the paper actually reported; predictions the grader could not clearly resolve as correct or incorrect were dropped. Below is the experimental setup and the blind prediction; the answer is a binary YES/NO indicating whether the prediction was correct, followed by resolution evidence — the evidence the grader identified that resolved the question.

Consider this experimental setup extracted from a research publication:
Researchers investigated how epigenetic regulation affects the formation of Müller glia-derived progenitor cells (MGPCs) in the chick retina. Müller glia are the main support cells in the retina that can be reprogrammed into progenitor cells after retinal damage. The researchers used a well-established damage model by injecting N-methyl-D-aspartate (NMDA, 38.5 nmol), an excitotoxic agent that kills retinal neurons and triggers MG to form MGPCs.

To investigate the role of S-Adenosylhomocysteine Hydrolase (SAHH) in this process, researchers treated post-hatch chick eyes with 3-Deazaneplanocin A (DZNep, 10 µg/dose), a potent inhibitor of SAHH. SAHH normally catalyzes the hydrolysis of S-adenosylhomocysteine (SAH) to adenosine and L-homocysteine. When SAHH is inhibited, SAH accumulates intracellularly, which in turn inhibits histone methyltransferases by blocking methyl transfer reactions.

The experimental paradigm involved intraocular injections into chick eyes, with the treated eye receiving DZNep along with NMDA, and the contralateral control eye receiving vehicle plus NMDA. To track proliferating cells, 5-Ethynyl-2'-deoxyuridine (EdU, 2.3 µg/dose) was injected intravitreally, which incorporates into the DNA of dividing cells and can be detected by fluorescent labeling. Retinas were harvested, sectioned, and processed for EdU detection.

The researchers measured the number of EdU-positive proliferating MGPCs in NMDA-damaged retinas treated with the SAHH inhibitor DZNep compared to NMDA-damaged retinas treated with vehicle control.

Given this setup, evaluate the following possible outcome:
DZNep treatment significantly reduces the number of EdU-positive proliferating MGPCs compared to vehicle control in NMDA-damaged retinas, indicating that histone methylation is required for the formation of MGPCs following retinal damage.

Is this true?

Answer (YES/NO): YES